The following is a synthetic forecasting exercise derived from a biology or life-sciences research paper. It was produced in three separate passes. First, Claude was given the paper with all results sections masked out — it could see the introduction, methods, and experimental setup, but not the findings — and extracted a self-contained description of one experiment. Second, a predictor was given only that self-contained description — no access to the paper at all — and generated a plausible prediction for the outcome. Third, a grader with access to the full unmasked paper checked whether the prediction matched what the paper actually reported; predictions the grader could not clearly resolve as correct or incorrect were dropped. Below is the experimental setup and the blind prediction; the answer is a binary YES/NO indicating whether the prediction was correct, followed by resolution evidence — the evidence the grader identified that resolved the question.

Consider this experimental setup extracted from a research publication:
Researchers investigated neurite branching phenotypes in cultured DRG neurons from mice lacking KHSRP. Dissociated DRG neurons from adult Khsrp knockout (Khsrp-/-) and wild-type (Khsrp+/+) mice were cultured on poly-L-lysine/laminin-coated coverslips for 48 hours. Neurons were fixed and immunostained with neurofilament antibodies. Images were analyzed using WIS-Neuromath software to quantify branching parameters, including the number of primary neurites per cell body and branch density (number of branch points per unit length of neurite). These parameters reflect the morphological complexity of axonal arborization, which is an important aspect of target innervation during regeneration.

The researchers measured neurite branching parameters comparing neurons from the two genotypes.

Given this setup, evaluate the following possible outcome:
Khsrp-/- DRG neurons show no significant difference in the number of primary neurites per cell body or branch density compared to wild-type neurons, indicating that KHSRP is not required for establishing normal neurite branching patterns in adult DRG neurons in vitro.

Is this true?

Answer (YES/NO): YES